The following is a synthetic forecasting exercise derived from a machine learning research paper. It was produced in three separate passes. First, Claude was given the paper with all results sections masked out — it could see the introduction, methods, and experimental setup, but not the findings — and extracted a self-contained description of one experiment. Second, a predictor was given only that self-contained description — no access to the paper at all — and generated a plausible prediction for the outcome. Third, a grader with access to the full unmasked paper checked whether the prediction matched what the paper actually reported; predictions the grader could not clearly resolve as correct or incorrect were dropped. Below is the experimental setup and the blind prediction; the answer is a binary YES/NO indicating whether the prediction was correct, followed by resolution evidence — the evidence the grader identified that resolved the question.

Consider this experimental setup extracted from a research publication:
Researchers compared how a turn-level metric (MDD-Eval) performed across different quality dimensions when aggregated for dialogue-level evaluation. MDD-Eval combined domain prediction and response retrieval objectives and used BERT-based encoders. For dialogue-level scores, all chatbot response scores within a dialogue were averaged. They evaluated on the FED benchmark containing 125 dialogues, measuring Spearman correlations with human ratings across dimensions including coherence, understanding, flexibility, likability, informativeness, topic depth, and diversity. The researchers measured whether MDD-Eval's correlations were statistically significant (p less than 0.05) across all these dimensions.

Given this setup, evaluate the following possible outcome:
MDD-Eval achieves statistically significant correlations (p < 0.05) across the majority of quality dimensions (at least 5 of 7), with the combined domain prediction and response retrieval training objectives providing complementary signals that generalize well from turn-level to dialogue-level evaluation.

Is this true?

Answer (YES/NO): NO